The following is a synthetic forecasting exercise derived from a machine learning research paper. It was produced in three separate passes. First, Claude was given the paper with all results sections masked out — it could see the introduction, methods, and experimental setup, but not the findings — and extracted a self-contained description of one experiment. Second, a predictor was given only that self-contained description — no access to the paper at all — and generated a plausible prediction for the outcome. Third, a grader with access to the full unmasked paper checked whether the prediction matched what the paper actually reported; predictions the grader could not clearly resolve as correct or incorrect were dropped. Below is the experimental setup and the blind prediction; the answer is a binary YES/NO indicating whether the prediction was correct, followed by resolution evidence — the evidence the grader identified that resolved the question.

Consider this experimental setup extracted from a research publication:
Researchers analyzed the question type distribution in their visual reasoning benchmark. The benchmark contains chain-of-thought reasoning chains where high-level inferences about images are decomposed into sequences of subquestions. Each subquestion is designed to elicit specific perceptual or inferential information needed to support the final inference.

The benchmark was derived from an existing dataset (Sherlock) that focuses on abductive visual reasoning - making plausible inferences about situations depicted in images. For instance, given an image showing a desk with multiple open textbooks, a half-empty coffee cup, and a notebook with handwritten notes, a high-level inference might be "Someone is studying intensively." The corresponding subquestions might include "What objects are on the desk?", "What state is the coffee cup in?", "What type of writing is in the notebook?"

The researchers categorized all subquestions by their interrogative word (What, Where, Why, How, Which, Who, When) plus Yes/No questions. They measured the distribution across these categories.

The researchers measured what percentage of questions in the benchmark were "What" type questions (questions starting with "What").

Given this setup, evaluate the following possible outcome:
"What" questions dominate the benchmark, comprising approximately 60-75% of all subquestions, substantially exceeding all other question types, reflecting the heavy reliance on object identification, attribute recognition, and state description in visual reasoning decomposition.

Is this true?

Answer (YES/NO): NO